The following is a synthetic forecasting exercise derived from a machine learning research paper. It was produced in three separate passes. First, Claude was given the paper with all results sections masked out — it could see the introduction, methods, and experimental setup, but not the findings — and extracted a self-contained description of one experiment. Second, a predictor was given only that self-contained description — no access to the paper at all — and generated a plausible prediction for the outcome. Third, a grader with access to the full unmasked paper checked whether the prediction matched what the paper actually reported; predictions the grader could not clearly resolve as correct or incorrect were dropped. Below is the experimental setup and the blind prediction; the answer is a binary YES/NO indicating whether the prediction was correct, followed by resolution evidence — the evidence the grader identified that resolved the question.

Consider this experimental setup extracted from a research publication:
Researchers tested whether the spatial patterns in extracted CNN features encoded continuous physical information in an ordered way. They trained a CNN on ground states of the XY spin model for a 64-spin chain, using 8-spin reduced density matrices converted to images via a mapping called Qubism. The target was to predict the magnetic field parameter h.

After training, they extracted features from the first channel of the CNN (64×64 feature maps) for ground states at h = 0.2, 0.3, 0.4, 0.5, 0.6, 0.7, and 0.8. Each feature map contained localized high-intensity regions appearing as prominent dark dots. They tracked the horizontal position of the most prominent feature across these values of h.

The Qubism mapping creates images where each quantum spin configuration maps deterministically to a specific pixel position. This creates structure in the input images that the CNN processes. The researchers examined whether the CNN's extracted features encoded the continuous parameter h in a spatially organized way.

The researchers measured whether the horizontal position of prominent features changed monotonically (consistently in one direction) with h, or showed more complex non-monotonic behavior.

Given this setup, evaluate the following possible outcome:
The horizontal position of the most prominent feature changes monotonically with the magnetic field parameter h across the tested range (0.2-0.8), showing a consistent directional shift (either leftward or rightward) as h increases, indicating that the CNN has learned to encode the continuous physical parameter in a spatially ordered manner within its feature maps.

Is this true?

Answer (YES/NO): YES